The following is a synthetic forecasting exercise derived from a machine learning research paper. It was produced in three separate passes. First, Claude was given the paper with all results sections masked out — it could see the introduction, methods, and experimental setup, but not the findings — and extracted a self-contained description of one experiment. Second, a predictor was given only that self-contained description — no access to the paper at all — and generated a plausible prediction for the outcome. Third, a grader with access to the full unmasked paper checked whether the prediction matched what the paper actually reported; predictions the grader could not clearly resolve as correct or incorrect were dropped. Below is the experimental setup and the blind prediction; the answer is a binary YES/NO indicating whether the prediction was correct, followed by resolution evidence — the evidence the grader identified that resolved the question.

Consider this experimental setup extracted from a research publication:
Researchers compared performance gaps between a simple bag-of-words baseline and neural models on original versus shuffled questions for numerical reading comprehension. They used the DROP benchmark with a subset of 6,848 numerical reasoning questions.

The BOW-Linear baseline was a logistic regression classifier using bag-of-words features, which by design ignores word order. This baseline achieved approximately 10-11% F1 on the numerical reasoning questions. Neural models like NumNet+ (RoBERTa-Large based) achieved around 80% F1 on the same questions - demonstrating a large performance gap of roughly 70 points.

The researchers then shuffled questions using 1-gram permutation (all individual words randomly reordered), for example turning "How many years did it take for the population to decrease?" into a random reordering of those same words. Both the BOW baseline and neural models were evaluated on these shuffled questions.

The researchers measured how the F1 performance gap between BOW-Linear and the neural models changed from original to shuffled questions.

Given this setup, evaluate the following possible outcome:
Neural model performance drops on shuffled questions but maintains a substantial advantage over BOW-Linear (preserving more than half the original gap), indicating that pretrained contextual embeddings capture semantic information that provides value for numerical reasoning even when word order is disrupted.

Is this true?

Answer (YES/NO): NO